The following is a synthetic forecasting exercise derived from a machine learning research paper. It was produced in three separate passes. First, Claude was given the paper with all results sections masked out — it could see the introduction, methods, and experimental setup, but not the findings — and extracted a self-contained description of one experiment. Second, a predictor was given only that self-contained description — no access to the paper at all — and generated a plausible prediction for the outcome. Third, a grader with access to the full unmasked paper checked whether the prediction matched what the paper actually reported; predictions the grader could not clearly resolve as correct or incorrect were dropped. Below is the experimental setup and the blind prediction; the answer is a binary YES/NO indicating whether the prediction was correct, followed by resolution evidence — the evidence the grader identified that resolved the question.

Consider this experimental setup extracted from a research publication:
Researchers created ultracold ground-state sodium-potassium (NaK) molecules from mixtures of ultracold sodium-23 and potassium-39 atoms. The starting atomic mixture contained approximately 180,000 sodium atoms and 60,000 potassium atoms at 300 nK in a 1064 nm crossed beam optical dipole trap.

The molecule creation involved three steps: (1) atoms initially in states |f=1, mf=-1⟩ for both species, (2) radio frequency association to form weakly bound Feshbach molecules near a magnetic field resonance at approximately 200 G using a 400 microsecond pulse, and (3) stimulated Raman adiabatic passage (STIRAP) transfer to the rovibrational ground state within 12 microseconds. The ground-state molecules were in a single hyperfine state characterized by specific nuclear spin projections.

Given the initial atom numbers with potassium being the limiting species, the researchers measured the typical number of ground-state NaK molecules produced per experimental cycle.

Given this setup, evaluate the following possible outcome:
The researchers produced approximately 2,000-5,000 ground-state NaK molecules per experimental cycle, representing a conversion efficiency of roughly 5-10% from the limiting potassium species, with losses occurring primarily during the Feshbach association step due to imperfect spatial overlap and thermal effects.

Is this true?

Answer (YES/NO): YES